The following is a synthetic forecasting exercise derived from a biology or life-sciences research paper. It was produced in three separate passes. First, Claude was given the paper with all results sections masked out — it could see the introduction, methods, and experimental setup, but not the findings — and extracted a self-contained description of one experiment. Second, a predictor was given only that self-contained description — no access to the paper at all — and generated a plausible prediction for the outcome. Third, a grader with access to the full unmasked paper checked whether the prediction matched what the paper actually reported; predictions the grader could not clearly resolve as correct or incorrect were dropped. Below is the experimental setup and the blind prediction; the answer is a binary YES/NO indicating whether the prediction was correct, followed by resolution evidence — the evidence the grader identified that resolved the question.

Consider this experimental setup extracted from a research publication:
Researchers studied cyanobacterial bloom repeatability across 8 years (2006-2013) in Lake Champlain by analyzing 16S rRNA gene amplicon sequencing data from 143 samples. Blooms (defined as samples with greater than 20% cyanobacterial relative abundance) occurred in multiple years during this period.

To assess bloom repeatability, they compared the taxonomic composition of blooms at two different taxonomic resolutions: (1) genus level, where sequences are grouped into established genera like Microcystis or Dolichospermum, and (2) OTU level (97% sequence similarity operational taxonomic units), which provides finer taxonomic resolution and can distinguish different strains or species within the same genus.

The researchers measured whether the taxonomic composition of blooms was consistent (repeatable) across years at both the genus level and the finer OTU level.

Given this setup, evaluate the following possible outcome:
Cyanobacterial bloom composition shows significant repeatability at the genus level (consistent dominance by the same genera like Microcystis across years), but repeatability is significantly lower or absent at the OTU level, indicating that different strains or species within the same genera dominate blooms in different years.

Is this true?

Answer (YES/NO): YES